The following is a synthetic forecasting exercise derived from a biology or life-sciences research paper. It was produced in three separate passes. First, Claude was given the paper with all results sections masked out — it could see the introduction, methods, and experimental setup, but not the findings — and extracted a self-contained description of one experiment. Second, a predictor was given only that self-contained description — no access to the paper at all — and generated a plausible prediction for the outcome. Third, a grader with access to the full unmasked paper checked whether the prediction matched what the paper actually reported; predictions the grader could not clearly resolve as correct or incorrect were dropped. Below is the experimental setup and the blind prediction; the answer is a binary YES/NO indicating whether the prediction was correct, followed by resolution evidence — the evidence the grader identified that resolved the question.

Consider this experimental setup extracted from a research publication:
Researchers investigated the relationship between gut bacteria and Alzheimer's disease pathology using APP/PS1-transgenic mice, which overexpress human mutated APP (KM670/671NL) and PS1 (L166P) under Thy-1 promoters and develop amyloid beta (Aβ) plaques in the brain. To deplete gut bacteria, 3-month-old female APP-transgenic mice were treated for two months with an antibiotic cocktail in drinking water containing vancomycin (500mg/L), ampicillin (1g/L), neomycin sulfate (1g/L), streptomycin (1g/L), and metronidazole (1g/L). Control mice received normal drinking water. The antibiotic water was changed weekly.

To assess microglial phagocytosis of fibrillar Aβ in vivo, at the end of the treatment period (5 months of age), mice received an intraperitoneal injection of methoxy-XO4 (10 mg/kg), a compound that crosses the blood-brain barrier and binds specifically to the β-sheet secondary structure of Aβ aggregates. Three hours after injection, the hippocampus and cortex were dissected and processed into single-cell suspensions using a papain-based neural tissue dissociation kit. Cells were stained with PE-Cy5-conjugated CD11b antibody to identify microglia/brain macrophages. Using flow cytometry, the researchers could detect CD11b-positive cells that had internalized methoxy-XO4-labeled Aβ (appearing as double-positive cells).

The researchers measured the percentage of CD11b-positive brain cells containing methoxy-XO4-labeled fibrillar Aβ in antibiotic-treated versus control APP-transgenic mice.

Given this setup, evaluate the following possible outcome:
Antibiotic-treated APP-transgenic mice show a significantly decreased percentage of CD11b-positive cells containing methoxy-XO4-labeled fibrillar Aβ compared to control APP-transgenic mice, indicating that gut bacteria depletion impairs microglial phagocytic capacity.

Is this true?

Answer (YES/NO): YES